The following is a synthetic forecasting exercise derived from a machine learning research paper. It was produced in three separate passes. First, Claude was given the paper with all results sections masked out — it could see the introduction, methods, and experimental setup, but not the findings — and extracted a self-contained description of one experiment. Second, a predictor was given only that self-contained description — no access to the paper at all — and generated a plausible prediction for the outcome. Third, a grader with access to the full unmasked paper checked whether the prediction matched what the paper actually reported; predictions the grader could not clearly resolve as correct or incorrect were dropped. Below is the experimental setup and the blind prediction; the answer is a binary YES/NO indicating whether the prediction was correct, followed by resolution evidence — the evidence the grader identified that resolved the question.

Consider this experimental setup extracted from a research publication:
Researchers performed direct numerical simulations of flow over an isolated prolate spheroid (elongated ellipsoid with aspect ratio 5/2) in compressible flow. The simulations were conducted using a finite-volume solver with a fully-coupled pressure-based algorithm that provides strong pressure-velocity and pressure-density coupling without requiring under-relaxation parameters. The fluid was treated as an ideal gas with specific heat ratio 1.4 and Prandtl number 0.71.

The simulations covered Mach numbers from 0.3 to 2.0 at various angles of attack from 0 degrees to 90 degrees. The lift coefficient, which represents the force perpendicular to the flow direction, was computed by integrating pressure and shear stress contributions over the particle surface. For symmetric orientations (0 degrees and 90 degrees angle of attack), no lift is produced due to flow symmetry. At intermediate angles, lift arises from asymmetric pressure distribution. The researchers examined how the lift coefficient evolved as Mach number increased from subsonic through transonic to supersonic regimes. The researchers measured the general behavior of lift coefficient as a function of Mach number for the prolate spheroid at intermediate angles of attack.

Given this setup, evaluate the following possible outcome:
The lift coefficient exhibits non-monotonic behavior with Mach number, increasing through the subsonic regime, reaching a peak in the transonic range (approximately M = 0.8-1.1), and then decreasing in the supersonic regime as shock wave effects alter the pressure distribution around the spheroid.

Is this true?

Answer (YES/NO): YES